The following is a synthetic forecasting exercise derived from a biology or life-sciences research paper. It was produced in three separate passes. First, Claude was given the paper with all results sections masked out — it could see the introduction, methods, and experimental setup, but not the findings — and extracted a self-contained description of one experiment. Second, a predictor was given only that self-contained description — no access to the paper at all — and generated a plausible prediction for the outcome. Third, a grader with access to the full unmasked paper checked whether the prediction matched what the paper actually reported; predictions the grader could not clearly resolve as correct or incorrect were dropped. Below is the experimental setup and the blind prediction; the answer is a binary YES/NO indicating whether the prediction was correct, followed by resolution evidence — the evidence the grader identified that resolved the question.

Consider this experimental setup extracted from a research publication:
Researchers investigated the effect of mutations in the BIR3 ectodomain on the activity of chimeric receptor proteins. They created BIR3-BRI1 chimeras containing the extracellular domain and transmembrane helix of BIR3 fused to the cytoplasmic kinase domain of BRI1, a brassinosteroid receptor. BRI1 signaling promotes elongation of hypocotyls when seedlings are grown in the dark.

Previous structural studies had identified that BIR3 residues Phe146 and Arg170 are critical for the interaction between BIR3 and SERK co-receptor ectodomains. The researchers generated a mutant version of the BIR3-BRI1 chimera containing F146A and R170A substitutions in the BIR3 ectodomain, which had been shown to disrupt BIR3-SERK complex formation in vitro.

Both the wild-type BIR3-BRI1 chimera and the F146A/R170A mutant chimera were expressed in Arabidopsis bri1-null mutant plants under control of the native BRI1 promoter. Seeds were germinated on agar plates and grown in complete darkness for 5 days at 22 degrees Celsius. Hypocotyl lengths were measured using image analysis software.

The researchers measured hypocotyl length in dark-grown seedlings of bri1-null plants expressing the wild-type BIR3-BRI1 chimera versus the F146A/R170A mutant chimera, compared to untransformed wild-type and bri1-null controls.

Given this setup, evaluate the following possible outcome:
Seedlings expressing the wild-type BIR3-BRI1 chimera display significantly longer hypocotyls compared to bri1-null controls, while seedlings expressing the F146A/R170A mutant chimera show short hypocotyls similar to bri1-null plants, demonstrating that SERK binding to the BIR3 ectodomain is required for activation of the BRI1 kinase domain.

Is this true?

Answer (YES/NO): YES